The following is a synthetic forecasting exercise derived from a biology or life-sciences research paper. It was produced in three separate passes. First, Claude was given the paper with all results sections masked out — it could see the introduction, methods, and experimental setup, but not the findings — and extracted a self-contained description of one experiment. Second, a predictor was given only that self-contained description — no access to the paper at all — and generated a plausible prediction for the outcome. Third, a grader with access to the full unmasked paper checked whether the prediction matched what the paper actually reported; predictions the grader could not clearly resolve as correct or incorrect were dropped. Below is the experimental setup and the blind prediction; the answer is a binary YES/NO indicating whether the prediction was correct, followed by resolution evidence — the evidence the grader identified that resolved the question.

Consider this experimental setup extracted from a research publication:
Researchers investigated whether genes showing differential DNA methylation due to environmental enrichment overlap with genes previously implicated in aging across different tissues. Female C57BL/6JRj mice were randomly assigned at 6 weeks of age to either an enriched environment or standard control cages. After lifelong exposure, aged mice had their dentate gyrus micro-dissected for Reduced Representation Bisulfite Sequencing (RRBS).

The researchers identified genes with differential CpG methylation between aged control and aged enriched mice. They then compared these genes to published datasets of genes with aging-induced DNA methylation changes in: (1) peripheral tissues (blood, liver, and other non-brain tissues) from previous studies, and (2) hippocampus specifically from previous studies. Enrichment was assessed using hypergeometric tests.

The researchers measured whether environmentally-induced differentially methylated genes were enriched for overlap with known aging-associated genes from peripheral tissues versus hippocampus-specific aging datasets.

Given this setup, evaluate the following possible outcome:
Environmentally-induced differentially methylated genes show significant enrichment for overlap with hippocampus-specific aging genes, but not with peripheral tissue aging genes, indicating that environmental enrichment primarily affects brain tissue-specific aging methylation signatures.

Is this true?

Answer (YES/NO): NO